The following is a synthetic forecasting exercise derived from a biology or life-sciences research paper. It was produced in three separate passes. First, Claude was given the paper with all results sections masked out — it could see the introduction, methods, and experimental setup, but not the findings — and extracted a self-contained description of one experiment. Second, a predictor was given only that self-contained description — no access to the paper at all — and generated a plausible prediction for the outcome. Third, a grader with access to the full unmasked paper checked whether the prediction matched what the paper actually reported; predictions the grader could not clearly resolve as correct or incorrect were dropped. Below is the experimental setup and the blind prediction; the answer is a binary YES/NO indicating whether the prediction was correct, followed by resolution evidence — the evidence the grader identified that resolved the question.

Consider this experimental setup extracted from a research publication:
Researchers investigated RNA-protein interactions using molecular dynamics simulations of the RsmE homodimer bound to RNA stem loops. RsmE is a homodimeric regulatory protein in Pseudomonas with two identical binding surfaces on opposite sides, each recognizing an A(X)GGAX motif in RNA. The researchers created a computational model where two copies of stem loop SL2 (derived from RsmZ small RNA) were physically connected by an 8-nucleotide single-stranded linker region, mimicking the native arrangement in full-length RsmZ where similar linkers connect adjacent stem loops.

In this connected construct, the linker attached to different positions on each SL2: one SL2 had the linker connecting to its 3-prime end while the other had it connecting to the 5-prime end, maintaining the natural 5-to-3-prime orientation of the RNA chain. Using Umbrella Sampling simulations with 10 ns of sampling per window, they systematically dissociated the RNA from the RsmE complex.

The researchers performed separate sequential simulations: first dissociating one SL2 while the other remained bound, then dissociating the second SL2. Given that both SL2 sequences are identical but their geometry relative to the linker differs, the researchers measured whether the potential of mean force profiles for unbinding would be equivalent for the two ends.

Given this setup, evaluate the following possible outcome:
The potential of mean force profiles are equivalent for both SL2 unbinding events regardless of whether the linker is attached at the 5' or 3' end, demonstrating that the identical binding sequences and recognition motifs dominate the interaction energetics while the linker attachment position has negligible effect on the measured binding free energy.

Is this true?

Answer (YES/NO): NO